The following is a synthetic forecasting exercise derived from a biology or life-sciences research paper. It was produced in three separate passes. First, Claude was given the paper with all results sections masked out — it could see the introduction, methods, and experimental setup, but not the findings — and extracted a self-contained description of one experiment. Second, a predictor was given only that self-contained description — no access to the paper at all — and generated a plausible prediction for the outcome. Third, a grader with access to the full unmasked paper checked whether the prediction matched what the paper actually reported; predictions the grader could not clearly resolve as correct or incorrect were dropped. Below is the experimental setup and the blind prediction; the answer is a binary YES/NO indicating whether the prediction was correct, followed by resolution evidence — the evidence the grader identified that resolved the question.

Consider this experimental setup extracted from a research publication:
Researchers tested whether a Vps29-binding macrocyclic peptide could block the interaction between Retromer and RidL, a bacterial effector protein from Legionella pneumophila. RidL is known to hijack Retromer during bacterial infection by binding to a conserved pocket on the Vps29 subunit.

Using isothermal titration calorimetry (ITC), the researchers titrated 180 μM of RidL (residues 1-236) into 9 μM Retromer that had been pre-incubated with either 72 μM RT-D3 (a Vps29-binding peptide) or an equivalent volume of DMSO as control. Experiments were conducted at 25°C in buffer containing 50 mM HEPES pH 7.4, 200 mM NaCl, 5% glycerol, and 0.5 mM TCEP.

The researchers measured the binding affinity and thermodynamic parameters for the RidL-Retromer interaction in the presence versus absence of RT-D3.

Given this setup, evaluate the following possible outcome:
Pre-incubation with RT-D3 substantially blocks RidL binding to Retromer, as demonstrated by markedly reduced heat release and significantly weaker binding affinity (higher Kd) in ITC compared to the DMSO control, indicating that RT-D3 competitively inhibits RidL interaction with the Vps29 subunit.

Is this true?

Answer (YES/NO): YES